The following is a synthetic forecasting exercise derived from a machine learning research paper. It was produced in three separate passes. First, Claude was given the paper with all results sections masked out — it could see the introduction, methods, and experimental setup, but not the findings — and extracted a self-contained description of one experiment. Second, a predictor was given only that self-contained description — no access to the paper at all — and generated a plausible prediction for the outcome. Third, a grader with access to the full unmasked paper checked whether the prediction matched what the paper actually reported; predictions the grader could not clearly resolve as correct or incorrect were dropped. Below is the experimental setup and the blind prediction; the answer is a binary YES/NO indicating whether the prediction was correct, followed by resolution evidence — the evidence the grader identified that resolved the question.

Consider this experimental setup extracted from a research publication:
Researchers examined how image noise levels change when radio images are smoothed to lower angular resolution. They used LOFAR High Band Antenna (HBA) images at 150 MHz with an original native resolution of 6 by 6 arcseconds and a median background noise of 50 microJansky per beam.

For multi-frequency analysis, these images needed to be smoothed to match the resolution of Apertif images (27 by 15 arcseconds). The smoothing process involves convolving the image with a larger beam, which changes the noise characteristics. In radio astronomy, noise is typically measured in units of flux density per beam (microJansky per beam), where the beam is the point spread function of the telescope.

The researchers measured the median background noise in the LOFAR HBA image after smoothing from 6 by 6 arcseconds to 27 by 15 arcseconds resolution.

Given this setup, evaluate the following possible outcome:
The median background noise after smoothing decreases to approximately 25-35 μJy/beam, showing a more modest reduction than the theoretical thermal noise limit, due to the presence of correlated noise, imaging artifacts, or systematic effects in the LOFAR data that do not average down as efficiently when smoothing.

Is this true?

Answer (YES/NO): NO